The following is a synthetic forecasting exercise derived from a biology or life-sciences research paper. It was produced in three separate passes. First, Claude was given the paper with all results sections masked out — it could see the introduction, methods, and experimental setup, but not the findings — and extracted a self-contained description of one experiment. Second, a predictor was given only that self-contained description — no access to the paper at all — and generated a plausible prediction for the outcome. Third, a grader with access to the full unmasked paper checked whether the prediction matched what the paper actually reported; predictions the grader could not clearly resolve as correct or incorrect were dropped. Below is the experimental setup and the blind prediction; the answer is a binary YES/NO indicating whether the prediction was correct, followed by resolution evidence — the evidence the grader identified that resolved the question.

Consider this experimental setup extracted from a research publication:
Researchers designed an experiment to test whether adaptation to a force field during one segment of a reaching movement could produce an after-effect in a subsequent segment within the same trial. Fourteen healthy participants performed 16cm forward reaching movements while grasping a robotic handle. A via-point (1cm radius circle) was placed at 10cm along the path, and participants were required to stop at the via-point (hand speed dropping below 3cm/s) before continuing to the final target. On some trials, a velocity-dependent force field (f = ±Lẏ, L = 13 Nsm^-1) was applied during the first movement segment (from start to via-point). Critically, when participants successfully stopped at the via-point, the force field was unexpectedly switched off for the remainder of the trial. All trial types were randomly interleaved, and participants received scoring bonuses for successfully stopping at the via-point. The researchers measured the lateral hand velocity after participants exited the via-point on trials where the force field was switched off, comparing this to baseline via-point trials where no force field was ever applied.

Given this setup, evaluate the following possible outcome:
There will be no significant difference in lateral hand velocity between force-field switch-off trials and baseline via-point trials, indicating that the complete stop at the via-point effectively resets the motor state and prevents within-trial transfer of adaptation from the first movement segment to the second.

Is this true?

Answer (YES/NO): NO